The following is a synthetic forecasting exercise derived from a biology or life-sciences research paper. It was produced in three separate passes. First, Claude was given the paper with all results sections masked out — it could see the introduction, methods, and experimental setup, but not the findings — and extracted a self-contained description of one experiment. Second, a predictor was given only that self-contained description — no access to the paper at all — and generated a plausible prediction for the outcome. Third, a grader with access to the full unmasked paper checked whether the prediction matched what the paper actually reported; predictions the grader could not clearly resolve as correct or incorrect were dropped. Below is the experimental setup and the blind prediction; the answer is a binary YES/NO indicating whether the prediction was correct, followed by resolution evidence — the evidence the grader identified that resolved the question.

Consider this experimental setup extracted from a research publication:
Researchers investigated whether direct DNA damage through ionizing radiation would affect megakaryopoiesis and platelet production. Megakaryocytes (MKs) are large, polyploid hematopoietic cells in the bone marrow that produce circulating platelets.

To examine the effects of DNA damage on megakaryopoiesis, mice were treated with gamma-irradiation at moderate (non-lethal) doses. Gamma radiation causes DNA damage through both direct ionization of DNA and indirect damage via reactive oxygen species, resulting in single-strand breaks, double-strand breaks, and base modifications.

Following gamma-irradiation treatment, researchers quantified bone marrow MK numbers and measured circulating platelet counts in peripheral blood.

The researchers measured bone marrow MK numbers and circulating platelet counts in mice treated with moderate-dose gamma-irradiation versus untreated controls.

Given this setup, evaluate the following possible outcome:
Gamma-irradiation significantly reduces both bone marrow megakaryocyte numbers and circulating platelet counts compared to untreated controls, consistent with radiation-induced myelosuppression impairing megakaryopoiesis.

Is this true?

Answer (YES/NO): NO